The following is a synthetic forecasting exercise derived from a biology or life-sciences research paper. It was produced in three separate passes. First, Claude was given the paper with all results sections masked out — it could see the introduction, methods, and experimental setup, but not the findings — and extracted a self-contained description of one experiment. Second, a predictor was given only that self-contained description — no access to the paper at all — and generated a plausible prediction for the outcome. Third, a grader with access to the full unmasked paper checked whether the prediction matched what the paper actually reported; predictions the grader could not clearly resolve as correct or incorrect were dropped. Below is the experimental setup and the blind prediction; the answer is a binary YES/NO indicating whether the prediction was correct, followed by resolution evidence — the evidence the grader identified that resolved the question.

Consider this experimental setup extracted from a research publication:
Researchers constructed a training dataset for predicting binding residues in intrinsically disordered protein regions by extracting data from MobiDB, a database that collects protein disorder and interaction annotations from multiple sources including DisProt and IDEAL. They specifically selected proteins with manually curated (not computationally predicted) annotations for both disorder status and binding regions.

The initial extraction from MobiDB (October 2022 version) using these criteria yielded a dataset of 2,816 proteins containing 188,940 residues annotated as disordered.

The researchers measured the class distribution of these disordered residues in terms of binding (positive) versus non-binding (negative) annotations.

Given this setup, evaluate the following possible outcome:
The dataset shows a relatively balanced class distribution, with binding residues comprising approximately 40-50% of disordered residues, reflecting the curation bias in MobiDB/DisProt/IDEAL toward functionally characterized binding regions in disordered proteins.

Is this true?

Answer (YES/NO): NO